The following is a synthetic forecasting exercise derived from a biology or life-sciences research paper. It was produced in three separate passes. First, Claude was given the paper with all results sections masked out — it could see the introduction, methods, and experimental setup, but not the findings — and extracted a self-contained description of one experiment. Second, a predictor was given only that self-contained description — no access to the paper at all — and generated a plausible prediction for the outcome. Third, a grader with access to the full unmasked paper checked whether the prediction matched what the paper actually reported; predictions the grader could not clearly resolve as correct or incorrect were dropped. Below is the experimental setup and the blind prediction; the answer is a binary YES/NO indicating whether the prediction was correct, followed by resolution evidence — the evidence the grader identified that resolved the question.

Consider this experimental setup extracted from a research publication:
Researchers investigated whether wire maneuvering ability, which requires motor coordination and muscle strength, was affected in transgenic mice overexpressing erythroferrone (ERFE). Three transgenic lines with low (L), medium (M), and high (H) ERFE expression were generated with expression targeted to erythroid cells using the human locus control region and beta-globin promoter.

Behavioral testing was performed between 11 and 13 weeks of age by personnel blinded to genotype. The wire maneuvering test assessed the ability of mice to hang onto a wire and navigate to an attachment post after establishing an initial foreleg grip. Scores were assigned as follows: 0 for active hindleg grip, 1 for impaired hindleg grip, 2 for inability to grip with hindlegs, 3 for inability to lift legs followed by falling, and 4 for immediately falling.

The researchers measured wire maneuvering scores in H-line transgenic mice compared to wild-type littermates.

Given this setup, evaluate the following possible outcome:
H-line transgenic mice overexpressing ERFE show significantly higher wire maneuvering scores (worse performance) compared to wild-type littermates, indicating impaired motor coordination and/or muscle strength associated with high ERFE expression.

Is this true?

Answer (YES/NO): NO